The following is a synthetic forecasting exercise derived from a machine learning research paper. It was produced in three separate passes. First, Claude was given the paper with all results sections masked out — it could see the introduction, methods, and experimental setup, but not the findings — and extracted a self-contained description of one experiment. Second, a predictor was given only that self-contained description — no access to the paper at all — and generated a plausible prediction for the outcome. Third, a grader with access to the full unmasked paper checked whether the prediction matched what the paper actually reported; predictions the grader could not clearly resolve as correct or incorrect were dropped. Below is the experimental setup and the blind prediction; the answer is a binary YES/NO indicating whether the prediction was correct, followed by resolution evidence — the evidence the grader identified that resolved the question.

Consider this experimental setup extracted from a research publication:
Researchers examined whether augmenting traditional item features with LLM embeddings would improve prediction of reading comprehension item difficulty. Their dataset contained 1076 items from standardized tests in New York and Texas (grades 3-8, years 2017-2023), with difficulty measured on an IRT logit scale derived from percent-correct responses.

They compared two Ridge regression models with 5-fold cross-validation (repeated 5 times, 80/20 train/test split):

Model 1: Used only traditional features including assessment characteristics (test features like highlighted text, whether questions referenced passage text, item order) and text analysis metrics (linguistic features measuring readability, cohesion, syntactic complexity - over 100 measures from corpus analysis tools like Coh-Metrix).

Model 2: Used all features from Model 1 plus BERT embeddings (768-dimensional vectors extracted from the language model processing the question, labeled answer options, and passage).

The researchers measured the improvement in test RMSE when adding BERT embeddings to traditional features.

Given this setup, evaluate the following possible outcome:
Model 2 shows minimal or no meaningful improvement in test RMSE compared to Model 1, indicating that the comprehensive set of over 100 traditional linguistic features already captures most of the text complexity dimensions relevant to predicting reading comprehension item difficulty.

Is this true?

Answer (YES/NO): YES